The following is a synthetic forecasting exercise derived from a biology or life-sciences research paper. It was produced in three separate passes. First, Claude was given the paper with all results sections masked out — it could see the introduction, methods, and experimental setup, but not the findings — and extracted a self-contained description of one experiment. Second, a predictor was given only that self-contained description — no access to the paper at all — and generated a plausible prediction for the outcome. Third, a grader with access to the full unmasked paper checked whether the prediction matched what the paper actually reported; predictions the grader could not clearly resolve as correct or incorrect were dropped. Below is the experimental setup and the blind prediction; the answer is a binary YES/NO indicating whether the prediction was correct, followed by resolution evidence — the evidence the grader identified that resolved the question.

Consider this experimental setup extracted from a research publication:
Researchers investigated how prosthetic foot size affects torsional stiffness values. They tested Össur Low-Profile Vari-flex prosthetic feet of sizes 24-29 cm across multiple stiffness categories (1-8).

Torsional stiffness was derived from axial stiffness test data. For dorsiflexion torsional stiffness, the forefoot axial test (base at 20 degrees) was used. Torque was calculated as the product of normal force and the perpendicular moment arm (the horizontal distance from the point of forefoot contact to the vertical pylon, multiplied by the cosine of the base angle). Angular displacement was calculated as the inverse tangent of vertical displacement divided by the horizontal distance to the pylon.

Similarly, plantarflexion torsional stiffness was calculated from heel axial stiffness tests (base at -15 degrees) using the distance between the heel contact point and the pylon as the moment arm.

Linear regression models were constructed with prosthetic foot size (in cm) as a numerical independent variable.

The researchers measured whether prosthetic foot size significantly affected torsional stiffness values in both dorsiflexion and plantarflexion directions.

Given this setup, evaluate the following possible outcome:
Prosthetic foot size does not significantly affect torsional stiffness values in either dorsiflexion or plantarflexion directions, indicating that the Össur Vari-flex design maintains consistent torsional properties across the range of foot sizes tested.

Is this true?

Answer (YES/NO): NO